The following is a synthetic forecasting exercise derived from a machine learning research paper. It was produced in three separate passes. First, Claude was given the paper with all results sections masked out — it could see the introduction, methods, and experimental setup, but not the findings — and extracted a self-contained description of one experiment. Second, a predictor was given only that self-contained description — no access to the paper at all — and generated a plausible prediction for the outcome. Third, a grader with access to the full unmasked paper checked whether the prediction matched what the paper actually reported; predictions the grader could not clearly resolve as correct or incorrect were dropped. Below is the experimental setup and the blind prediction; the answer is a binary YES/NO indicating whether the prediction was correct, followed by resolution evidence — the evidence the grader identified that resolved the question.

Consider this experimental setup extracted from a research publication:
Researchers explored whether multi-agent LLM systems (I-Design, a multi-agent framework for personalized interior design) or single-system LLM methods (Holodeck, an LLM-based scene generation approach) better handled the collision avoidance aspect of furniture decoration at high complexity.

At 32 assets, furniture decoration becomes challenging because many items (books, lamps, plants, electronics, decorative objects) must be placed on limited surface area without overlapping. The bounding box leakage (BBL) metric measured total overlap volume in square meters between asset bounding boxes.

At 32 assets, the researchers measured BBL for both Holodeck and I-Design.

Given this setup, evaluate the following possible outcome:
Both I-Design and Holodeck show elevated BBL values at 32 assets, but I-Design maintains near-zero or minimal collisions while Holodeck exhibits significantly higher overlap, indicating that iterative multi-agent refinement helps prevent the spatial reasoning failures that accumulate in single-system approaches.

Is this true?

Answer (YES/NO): NO